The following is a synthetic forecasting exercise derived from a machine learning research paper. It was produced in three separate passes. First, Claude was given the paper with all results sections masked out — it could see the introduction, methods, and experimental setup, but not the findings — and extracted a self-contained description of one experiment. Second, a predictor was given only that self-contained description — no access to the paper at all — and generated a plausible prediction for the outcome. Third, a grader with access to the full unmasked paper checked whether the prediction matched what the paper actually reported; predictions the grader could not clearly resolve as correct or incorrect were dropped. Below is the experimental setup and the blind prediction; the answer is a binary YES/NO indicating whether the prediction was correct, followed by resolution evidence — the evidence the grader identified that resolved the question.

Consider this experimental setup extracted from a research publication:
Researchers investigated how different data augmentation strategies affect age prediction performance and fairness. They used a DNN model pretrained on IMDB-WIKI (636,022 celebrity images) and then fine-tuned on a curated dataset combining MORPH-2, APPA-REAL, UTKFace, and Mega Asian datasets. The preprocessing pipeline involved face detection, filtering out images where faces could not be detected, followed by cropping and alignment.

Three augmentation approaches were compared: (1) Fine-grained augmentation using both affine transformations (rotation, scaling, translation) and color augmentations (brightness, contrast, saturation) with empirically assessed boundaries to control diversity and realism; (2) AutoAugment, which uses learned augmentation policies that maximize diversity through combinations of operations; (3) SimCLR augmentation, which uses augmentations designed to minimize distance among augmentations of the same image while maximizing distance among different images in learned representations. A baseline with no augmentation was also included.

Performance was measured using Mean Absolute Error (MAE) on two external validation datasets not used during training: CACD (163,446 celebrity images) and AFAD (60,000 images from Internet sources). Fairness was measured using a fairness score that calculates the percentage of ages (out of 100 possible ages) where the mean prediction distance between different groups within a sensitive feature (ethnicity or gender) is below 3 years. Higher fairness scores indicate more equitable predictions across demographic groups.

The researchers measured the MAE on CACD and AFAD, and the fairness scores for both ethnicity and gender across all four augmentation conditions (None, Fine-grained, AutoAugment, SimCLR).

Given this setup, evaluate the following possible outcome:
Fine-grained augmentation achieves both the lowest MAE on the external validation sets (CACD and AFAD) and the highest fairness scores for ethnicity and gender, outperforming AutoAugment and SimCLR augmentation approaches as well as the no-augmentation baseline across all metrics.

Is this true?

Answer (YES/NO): NO